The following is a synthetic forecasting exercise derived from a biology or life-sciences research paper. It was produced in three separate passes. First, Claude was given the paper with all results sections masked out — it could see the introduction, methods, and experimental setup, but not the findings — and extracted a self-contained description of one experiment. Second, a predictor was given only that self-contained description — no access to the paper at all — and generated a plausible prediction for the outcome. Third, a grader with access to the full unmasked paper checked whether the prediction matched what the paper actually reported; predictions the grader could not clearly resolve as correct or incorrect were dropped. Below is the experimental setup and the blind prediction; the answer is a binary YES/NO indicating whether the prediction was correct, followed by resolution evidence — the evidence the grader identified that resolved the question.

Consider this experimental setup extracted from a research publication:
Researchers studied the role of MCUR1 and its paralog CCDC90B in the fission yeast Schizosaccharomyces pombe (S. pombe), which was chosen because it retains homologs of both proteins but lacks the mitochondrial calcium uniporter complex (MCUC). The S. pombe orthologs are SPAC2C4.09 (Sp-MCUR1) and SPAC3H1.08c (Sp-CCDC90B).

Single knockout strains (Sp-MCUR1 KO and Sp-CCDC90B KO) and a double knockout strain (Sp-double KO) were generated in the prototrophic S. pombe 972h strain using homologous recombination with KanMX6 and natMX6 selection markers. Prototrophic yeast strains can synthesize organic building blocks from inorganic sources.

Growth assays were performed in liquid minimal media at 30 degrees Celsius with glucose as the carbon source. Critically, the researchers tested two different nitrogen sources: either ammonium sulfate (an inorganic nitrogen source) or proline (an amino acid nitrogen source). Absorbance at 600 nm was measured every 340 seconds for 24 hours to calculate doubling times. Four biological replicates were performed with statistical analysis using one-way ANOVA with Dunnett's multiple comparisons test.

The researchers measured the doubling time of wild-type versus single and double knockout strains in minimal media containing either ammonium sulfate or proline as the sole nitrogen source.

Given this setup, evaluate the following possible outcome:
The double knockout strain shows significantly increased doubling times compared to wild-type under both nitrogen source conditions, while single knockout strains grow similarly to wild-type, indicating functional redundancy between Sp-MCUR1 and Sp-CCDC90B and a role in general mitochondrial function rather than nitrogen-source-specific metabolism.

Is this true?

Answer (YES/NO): NO